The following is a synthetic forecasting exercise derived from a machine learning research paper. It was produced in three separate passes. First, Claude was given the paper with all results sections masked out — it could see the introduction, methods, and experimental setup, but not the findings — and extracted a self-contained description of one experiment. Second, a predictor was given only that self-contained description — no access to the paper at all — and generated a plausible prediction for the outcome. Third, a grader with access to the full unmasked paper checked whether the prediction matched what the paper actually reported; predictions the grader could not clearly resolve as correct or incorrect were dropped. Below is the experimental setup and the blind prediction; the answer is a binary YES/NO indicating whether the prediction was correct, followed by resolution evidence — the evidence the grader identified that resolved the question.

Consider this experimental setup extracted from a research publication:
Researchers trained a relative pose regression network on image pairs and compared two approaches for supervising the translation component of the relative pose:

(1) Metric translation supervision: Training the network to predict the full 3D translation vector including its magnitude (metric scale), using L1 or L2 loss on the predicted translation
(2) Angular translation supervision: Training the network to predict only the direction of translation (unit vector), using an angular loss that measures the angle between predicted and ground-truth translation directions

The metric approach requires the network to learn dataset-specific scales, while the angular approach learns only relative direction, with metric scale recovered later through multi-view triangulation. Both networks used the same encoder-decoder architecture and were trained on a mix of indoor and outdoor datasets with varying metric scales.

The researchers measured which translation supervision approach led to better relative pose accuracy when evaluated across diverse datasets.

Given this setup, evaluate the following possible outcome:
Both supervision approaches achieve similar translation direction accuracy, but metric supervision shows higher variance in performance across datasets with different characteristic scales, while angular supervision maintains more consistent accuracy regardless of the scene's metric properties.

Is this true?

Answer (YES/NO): NO